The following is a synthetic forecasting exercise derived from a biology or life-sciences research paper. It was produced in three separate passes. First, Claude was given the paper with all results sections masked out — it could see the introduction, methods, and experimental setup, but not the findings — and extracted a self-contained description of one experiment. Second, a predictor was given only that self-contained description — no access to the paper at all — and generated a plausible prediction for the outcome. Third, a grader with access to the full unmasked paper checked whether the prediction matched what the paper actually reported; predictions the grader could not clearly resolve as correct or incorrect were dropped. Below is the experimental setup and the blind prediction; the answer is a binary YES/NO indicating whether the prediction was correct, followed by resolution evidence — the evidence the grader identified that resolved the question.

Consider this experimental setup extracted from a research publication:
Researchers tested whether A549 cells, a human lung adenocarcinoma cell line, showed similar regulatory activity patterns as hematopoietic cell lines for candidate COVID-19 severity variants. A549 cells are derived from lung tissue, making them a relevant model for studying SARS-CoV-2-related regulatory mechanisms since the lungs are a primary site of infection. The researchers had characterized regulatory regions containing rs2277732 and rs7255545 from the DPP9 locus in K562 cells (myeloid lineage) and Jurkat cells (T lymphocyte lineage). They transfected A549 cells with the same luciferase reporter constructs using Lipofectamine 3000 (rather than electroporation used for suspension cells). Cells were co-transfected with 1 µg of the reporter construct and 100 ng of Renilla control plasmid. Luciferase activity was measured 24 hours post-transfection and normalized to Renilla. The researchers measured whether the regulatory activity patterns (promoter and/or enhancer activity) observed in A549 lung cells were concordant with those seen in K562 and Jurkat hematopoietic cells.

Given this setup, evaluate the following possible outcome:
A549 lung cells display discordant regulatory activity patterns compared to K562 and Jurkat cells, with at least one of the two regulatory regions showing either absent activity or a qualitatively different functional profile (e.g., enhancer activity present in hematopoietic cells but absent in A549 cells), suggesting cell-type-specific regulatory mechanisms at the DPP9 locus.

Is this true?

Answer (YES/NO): NO